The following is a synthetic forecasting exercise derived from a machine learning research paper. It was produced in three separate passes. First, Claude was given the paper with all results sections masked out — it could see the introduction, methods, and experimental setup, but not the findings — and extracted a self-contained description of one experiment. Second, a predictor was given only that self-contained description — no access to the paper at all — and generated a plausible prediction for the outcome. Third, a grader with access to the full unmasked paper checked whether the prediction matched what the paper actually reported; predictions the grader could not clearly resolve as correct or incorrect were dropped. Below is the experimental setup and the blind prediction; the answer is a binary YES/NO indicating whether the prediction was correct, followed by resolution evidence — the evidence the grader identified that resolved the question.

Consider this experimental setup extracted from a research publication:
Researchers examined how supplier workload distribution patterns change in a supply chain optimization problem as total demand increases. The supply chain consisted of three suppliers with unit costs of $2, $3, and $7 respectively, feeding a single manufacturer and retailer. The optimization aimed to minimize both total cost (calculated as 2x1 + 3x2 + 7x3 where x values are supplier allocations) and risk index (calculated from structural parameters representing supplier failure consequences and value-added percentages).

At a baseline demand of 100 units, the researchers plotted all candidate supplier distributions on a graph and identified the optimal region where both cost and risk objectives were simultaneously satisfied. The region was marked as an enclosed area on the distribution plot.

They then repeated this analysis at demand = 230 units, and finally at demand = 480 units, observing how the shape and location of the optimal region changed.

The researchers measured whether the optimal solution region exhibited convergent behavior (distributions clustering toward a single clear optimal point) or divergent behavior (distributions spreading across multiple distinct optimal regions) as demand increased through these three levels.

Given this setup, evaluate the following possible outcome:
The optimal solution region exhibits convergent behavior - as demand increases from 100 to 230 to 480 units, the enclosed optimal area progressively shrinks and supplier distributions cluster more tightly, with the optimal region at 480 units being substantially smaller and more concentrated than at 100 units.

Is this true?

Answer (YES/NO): NO